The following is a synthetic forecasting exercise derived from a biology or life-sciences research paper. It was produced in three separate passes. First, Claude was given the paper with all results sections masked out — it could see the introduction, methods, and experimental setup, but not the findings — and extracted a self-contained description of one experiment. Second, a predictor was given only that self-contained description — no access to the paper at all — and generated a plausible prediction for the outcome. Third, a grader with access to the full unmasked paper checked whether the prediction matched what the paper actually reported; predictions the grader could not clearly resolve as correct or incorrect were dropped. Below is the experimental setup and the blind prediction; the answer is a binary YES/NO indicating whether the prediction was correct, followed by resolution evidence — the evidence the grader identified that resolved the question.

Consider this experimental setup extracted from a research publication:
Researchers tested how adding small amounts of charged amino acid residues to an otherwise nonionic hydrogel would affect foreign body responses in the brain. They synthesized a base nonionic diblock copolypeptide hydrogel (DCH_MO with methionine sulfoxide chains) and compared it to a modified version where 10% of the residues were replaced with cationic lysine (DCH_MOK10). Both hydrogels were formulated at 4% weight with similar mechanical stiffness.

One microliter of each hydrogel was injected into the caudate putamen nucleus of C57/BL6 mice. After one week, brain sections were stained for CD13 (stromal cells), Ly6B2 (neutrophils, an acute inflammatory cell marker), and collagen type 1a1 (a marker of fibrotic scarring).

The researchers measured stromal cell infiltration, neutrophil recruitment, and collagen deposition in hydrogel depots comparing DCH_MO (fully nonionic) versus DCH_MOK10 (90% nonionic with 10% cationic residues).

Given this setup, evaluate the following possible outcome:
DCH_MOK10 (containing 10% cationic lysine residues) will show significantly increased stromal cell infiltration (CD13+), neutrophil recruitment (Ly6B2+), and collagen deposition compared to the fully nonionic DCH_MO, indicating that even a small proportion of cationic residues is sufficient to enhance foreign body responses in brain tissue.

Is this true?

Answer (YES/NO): NO